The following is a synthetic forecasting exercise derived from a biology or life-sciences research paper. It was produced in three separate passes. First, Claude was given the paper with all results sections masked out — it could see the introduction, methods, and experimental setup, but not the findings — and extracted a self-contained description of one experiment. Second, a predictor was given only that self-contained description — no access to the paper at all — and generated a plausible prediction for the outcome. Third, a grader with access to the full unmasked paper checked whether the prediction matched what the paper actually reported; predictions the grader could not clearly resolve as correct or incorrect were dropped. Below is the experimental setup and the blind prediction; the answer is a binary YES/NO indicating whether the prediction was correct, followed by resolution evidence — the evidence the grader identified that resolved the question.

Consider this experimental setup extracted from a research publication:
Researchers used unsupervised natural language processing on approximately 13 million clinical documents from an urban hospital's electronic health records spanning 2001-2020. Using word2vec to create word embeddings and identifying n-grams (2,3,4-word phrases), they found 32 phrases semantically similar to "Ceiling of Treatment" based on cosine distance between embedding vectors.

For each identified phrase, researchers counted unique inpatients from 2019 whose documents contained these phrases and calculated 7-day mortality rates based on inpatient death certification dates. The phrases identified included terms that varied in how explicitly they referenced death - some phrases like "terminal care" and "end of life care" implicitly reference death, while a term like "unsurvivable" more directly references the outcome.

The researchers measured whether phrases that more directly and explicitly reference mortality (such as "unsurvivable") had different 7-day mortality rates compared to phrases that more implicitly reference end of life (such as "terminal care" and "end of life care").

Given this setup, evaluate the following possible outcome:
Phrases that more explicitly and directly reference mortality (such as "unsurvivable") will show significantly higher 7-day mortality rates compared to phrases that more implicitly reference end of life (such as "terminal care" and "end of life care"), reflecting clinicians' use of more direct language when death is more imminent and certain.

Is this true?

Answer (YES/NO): NO